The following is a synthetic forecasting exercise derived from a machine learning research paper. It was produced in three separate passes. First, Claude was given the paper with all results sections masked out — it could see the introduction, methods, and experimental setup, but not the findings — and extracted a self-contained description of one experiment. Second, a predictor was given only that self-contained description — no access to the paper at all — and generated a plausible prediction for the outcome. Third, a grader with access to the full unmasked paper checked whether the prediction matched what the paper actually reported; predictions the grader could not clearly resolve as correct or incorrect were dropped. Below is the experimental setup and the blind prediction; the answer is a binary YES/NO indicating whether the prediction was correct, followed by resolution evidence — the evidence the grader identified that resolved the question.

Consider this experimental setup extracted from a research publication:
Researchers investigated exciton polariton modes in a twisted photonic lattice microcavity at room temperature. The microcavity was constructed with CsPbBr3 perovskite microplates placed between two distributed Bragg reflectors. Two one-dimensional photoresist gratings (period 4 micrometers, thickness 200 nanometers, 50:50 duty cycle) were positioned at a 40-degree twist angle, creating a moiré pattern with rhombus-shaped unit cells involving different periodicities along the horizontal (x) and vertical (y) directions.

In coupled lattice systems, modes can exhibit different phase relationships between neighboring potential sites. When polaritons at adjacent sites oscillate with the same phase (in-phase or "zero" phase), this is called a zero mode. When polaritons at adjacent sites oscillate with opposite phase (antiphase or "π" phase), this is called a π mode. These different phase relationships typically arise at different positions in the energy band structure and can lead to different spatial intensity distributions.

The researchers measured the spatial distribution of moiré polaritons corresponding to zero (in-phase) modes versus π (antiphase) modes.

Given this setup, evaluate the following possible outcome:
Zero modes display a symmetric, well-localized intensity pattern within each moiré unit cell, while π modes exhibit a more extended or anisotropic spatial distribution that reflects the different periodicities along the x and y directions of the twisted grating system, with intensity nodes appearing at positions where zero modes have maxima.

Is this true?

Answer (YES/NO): NO